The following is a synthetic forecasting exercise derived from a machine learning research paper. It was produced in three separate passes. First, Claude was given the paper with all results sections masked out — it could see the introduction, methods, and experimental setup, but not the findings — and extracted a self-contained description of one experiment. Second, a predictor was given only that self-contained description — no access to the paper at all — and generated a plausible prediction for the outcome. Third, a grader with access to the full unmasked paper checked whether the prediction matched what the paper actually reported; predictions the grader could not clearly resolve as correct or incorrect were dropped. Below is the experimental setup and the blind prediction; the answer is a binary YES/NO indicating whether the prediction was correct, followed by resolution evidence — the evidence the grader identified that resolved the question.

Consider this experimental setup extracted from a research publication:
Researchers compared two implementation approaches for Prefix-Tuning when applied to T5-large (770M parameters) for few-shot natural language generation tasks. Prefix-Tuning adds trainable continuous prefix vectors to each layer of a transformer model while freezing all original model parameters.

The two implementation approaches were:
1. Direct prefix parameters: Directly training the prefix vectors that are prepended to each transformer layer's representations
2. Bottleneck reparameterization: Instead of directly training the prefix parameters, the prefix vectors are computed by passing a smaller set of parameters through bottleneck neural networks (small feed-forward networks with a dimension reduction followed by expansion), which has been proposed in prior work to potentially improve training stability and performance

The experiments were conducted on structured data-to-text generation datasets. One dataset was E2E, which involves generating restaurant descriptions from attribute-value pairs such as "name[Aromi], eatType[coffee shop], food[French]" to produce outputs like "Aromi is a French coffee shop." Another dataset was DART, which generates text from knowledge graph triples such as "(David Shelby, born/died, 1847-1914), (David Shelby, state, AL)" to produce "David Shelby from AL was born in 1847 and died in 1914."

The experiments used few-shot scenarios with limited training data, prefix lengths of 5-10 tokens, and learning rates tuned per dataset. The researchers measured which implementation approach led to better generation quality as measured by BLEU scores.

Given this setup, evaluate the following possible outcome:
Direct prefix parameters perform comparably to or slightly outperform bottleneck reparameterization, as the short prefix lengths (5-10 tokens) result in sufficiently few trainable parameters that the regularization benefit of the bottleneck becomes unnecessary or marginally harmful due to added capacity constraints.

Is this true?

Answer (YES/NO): YES